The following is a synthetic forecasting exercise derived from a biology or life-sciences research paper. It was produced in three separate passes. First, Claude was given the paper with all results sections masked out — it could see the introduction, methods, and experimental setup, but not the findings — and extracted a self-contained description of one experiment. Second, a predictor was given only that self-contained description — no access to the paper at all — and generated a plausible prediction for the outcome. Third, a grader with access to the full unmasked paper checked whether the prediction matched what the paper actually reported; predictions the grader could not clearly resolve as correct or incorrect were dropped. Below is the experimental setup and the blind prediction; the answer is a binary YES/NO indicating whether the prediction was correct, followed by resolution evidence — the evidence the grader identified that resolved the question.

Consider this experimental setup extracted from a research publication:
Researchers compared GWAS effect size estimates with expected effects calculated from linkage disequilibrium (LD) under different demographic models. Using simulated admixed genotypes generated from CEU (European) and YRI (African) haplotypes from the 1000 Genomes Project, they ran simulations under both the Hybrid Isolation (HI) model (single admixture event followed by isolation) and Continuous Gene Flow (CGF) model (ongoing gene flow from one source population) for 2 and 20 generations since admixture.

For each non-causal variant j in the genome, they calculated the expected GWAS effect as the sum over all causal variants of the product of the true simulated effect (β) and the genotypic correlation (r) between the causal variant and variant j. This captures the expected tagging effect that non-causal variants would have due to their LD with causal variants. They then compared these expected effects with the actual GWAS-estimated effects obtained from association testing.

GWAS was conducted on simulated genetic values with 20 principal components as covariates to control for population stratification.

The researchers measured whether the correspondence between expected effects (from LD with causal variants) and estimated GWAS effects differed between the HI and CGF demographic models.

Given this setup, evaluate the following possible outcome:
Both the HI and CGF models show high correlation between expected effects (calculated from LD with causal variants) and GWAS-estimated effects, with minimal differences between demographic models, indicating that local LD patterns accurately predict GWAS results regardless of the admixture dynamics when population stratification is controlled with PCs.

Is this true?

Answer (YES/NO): NO